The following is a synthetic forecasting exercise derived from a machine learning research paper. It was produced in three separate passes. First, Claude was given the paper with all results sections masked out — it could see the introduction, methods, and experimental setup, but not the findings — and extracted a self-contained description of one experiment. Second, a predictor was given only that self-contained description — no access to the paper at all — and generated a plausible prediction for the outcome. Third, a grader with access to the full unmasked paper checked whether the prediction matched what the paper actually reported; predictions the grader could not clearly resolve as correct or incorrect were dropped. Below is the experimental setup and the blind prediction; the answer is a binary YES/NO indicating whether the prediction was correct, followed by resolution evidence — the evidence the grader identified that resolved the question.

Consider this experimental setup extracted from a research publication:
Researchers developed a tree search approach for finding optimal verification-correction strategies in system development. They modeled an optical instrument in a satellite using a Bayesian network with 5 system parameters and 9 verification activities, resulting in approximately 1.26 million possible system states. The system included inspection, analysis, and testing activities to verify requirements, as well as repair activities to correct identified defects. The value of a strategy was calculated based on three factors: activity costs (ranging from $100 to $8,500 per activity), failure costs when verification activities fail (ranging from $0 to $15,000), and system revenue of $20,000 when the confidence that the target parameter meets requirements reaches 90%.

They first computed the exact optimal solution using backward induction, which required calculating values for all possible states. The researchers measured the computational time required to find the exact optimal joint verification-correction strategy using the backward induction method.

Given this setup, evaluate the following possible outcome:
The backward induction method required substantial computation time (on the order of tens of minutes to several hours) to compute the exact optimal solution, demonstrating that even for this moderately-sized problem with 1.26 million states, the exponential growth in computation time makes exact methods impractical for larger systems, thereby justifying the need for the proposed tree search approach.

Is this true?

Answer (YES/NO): NO